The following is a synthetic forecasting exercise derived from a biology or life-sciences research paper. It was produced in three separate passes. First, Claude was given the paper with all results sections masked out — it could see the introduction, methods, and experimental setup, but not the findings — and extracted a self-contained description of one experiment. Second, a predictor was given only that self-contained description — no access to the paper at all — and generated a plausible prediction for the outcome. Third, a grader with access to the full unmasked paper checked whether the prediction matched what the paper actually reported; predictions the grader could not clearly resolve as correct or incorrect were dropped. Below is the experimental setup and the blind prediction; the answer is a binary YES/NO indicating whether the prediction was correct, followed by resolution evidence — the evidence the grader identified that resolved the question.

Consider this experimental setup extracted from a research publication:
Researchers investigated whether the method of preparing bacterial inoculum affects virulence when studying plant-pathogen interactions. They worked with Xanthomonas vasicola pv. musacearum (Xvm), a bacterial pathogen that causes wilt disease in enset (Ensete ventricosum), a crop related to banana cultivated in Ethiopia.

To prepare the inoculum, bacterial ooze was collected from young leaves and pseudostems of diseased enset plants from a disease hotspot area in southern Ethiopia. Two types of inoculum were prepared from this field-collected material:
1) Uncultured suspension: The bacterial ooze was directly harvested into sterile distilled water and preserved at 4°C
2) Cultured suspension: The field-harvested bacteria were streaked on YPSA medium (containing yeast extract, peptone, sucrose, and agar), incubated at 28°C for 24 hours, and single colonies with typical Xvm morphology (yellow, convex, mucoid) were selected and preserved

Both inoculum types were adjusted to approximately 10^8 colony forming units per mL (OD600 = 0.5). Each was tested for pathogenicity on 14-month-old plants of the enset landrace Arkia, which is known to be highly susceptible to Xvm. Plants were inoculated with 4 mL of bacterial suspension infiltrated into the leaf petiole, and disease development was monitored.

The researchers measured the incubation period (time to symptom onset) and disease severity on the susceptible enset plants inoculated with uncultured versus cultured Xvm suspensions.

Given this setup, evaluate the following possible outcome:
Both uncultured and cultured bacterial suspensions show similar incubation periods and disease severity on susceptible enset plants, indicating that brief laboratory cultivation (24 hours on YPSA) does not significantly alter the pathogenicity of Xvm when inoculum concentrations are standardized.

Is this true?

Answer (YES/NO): NO